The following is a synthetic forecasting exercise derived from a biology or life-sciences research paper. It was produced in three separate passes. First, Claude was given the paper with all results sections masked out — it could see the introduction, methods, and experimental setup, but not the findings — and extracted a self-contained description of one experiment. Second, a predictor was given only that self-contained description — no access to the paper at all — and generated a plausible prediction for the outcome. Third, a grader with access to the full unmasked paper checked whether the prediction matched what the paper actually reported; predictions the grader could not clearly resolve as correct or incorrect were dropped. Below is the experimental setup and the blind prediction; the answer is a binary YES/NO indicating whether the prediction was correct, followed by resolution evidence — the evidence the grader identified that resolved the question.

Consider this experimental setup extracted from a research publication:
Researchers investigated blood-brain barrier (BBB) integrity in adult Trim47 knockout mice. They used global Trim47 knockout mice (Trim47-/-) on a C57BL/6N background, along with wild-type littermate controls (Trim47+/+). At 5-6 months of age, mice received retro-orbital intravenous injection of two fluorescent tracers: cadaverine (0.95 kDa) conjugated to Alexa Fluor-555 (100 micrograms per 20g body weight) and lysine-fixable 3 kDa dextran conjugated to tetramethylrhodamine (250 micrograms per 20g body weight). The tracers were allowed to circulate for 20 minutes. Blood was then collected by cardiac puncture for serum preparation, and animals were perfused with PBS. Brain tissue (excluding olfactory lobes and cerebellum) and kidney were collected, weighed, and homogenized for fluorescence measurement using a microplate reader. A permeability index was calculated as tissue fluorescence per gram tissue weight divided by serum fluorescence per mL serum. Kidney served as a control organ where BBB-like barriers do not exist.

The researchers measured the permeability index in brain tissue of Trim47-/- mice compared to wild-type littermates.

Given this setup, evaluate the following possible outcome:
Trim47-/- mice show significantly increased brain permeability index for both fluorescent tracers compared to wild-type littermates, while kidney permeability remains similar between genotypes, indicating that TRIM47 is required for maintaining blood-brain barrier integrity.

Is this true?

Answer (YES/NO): YES